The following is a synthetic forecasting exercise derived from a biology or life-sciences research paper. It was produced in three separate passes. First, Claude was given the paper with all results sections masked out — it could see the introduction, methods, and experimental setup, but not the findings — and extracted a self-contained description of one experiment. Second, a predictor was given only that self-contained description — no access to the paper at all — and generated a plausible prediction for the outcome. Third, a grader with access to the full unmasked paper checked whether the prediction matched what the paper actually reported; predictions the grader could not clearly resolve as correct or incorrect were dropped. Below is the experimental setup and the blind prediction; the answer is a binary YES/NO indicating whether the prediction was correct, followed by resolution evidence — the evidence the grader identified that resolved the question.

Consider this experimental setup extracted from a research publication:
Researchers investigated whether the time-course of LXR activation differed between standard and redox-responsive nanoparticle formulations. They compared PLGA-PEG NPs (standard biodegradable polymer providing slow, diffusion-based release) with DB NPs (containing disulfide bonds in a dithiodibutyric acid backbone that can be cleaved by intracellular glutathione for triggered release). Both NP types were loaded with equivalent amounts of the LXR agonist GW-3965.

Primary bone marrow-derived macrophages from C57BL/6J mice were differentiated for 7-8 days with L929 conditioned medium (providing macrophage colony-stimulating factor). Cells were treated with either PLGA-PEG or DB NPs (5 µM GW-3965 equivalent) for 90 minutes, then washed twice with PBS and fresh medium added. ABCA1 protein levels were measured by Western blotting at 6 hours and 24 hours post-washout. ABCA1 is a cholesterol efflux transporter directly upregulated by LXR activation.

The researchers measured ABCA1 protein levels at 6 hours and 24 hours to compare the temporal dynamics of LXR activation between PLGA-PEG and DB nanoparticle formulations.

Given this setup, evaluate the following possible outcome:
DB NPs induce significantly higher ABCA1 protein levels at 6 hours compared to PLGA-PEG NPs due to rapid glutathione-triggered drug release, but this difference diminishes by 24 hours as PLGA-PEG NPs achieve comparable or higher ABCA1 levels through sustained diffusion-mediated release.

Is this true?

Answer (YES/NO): NO